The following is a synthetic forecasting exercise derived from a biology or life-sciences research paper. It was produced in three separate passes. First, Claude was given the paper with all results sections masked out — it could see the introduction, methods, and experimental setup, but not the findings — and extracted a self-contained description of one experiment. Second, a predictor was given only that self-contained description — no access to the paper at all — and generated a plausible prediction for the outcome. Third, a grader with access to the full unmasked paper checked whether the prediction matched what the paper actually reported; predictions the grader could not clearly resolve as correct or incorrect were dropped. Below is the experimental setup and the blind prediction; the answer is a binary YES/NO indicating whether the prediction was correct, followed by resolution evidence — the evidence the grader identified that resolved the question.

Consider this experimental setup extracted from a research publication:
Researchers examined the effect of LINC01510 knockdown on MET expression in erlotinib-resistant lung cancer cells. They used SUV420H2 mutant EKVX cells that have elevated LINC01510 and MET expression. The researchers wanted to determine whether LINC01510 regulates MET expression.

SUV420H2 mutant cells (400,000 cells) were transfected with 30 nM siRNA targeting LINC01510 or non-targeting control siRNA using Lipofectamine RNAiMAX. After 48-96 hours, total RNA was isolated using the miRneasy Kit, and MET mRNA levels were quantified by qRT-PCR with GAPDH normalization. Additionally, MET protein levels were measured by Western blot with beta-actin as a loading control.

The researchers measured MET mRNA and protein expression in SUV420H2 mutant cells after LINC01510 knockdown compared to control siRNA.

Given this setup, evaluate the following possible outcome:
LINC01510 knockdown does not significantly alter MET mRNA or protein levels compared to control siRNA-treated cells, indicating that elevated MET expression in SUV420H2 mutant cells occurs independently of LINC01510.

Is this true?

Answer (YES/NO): NO